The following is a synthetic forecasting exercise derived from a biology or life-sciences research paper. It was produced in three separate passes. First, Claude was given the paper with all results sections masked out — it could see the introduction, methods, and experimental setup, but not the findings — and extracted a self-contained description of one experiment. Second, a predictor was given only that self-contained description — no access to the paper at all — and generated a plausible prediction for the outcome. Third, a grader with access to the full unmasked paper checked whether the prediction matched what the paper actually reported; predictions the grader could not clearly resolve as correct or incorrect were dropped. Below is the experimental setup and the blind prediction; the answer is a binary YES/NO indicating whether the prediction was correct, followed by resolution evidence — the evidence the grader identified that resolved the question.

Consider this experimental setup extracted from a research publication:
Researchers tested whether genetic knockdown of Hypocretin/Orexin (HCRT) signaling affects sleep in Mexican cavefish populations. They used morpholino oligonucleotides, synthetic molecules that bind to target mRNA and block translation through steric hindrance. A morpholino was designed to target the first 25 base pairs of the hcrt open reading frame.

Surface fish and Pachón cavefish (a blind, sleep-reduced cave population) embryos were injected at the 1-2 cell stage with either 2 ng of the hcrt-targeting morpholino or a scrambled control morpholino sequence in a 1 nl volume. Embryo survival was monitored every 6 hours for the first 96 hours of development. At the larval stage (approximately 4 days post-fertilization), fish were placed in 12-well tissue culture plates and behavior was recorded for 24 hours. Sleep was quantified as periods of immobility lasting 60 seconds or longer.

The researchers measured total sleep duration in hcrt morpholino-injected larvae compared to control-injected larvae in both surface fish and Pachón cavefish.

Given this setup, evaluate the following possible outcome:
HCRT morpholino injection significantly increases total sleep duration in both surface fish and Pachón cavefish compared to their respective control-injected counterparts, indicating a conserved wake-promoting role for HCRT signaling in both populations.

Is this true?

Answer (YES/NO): NO